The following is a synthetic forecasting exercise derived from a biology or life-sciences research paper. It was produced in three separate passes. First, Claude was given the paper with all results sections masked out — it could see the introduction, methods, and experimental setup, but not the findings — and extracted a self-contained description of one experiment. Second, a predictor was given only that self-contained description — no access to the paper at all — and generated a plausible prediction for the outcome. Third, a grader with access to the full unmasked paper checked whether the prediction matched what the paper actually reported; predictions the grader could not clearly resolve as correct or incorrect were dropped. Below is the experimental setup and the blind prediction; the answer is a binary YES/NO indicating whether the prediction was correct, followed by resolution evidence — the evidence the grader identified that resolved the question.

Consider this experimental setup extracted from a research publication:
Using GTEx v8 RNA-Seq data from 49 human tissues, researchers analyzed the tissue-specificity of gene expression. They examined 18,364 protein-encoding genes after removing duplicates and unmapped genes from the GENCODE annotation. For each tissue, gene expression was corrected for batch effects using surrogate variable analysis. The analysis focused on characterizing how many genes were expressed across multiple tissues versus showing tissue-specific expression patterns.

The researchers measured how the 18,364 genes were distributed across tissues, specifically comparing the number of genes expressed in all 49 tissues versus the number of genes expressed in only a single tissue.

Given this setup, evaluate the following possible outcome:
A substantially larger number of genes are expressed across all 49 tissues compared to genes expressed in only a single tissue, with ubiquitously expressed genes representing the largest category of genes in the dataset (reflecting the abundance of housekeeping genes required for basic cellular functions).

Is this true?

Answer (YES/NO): YES